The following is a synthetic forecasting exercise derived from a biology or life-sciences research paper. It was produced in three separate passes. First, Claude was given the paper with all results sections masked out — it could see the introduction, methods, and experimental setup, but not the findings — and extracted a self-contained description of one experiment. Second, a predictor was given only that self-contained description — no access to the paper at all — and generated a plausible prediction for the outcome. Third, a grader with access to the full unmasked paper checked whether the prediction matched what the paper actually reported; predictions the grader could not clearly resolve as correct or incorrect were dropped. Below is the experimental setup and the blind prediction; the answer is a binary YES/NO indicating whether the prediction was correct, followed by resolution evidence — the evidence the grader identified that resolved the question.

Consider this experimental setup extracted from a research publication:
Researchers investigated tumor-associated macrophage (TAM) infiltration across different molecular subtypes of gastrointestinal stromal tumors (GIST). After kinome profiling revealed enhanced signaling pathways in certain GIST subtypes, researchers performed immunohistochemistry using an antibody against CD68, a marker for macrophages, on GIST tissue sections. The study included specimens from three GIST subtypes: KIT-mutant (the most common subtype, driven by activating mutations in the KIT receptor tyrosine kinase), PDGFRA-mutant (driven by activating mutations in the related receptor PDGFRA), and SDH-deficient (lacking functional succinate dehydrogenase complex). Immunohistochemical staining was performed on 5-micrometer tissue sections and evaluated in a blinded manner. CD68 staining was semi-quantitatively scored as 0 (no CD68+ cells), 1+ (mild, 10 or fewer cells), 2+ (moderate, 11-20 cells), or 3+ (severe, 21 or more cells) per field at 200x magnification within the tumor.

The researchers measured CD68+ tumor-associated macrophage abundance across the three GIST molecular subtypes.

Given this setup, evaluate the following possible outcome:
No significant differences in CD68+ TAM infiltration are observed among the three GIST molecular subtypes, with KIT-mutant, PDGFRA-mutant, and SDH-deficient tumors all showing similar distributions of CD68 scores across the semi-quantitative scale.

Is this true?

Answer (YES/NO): NO